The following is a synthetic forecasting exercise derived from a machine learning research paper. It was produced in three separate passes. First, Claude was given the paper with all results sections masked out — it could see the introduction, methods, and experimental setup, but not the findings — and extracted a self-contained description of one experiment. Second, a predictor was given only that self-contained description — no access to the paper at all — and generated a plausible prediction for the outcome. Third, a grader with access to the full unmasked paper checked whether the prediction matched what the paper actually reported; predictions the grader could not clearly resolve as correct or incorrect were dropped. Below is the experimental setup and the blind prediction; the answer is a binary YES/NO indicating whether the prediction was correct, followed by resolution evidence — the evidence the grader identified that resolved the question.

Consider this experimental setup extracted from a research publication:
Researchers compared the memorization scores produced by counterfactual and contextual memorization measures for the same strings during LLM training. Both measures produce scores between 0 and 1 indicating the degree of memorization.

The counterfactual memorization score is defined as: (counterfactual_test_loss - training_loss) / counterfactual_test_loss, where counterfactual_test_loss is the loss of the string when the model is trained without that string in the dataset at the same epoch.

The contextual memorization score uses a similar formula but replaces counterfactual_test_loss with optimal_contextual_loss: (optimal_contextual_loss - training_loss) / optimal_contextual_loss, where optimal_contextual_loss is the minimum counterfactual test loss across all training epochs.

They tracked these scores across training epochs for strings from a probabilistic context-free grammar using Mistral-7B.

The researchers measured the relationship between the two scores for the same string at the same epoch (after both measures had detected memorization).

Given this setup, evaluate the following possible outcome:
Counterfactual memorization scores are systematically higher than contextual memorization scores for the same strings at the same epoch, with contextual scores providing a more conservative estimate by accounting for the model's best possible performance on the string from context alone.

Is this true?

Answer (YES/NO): YES